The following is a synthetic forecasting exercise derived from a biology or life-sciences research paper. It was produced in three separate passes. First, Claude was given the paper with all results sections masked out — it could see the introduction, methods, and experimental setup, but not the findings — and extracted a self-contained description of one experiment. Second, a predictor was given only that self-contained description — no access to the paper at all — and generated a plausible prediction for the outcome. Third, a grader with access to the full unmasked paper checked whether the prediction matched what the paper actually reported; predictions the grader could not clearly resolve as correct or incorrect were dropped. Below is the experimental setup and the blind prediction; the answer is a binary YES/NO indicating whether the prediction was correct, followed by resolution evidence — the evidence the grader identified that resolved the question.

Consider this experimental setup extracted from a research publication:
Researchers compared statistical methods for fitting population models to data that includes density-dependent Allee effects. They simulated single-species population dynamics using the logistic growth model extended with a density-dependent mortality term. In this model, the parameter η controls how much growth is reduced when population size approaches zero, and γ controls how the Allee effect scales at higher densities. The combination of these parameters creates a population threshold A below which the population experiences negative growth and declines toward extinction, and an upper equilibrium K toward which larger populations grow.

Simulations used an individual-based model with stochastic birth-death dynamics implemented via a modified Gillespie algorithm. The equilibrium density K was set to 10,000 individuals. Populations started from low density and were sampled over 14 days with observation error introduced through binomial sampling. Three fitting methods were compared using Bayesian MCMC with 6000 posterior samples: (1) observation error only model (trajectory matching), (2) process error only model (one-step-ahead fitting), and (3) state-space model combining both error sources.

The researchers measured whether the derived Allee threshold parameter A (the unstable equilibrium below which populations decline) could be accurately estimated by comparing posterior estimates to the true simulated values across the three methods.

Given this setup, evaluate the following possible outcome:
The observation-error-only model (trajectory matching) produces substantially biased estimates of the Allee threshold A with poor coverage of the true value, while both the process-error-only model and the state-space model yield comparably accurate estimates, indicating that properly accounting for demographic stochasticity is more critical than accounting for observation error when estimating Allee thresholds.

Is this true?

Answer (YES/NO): NO